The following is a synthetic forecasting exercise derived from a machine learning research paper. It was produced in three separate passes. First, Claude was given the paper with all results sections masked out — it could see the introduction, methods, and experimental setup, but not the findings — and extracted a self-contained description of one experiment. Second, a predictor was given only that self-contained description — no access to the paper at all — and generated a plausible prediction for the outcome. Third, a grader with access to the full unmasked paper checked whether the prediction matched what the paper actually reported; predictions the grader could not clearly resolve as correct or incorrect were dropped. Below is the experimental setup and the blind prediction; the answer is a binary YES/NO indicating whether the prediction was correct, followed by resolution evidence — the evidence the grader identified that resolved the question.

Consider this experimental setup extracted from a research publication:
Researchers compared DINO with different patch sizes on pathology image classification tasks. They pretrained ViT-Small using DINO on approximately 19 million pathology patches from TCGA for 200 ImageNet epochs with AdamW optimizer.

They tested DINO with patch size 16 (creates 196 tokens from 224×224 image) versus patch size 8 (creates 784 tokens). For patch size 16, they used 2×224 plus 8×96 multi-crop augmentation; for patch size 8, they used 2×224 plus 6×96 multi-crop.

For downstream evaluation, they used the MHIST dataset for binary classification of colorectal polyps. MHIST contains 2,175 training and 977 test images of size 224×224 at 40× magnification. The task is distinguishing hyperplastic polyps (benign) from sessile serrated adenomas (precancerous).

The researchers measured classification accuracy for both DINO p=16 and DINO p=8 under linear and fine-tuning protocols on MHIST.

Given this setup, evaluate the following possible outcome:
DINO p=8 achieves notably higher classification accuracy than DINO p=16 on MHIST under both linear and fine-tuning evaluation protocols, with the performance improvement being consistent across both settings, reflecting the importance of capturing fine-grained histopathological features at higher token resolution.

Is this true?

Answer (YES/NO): NO